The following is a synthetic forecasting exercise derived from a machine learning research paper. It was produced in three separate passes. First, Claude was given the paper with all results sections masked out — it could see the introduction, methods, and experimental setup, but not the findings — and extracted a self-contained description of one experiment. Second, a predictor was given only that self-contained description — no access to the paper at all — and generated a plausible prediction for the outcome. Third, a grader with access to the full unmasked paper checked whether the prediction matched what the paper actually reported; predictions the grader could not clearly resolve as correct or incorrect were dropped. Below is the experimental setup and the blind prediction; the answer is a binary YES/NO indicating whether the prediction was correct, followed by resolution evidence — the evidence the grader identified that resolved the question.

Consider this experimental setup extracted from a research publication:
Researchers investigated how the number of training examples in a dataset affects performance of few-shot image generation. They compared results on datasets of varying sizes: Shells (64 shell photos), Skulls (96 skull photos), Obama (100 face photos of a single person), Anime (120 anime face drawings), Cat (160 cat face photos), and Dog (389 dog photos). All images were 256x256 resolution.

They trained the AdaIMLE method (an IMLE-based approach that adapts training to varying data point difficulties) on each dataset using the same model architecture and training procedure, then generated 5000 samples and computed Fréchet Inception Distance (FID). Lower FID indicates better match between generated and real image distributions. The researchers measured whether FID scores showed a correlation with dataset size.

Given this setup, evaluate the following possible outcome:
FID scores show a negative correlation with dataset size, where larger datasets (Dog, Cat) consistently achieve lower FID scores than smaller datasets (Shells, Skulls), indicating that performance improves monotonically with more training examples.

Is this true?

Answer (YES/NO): NO